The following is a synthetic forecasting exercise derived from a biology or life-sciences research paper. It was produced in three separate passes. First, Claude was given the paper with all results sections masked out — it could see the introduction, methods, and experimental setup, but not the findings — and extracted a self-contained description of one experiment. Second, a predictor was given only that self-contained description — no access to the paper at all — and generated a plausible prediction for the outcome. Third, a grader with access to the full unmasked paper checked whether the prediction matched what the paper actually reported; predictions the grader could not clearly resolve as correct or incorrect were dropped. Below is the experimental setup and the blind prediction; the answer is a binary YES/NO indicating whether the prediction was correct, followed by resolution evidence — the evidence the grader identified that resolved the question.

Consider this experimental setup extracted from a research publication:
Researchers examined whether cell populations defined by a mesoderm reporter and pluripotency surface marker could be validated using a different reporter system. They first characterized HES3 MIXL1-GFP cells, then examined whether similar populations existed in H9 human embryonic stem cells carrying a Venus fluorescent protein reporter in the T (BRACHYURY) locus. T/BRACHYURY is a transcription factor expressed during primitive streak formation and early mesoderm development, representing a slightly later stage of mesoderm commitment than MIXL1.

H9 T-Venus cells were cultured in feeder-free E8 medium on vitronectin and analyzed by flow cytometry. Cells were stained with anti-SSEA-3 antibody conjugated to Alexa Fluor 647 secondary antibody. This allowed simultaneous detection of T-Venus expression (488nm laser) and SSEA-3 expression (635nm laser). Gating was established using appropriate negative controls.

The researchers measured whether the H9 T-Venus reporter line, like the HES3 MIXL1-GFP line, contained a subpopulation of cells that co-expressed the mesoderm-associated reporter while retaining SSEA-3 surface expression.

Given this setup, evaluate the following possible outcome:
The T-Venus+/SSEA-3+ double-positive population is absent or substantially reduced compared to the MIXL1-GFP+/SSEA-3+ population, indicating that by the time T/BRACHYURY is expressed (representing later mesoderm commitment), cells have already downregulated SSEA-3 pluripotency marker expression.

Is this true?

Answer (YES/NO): NO